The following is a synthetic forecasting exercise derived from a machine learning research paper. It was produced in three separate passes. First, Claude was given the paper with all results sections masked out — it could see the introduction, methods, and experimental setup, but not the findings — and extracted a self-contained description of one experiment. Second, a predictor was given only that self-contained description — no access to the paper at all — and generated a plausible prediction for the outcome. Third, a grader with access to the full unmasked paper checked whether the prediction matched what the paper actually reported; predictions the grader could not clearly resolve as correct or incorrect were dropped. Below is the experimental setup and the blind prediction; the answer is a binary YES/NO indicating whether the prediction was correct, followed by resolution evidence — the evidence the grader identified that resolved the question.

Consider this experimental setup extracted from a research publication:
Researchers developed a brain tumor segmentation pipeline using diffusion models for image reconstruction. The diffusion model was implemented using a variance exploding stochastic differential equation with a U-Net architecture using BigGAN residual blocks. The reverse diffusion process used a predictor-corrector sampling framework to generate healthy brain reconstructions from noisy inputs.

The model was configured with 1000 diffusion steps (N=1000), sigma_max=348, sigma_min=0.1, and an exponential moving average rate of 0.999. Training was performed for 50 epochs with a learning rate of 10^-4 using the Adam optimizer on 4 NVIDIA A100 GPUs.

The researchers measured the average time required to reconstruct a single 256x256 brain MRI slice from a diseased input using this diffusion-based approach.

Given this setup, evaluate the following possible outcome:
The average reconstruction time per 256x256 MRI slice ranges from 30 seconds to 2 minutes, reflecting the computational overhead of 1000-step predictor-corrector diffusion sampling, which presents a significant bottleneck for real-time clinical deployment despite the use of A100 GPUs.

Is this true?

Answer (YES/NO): NO